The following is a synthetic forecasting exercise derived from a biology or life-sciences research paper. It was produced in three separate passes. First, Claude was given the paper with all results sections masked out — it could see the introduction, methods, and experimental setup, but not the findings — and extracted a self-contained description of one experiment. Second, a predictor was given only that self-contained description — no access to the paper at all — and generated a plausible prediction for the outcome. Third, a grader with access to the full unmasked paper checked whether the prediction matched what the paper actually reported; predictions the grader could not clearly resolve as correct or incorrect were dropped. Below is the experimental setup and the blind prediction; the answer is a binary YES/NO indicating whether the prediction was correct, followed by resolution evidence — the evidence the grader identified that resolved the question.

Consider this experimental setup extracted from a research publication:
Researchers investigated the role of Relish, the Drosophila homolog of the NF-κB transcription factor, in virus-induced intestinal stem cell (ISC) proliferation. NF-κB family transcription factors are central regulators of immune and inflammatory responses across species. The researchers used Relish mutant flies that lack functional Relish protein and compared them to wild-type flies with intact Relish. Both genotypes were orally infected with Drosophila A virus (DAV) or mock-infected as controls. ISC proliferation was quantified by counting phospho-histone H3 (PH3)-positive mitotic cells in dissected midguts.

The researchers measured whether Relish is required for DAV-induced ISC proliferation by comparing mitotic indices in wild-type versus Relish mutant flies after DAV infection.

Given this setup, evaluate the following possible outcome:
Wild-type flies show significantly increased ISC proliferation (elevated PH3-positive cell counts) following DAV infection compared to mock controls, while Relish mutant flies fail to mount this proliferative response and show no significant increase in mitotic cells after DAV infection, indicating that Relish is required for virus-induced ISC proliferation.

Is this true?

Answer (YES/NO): YES